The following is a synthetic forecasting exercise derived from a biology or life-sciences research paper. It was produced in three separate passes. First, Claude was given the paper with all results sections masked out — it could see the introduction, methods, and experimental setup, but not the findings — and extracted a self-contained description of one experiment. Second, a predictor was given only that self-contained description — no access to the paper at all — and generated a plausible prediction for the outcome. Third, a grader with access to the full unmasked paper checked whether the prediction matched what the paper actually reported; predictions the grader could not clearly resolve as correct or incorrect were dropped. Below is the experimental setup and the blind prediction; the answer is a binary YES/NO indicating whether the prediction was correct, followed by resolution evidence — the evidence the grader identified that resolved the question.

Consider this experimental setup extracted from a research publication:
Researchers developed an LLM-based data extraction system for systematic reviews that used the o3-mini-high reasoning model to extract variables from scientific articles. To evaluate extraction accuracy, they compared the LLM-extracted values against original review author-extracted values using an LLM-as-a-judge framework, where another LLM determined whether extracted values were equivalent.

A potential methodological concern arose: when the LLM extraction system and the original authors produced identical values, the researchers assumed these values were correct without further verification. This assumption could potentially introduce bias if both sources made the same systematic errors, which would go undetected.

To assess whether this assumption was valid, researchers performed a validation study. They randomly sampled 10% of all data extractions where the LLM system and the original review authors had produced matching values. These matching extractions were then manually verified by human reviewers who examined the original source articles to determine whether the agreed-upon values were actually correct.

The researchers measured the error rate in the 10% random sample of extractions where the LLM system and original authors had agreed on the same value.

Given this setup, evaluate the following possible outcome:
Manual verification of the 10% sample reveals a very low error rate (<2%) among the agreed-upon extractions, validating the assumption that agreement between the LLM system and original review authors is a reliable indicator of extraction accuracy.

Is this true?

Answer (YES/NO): YES